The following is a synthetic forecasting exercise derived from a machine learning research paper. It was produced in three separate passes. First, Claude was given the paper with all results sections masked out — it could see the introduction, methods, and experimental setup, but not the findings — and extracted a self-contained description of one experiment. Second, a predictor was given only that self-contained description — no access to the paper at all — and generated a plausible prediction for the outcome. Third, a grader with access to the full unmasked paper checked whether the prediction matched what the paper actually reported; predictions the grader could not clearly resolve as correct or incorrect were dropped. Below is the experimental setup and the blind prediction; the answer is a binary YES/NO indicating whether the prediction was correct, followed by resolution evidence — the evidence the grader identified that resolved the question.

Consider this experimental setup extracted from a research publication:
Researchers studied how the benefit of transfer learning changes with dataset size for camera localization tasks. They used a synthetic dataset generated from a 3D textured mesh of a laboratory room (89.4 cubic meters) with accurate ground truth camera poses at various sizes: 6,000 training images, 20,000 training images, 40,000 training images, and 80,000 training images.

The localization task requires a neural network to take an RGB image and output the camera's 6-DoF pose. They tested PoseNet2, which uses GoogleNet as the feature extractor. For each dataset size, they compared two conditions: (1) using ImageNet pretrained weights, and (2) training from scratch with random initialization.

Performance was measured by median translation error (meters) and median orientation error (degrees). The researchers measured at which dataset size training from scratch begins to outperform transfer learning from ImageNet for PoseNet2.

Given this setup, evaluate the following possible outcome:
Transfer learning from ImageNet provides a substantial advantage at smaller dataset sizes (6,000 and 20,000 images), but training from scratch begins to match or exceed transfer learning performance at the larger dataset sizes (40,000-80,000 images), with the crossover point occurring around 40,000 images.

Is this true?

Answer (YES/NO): YES